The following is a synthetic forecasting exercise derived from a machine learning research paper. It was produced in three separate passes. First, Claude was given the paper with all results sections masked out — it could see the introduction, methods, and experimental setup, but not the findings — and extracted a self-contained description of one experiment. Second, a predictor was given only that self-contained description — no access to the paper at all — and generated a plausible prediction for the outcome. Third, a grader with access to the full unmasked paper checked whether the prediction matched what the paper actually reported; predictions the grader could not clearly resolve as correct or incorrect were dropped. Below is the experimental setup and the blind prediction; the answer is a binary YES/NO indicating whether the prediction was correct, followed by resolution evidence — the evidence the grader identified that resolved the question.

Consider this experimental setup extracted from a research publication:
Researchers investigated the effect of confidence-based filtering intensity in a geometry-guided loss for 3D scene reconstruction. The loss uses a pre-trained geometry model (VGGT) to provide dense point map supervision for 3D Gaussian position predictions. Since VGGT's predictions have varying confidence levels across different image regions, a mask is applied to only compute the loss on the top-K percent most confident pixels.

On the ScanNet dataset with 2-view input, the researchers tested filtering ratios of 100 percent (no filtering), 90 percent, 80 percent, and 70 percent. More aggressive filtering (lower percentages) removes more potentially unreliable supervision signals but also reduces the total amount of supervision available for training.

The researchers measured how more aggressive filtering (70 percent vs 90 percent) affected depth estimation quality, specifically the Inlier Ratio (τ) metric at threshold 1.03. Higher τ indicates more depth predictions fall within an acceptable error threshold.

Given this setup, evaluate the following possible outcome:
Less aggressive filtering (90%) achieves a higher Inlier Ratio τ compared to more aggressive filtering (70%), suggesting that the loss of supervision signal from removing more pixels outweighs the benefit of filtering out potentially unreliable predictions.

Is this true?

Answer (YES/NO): YES